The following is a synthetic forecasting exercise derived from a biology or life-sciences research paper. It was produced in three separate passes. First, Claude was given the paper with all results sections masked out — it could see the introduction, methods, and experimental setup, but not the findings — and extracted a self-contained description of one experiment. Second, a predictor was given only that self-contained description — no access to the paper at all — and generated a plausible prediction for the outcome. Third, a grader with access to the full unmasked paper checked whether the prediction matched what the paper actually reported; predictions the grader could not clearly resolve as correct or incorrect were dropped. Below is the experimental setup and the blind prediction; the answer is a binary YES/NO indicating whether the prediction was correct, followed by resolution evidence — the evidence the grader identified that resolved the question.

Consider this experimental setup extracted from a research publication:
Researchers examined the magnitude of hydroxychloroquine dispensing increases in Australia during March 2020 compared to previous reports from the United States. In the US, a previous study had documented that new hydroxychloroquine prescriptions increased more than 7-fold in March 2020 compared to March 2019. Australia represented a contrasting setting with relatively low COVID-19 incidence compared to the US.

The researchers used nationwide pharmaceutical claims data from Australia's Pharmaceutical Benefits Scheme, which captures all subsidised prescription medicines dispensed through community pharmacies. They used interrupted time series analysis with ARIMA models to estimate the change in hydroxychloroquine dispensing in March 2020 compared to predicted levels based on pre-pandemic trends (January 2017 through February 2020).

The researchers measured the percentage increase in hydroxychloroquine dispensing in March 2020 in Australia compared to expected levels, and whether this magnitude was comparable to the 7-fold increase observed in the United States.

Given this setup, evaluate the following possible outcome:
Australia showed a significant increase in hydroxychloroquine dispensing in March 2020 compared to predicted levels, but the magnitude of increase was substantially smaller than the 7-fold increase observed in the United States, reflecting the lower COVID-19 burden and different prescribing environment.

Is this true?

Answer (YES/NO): YES